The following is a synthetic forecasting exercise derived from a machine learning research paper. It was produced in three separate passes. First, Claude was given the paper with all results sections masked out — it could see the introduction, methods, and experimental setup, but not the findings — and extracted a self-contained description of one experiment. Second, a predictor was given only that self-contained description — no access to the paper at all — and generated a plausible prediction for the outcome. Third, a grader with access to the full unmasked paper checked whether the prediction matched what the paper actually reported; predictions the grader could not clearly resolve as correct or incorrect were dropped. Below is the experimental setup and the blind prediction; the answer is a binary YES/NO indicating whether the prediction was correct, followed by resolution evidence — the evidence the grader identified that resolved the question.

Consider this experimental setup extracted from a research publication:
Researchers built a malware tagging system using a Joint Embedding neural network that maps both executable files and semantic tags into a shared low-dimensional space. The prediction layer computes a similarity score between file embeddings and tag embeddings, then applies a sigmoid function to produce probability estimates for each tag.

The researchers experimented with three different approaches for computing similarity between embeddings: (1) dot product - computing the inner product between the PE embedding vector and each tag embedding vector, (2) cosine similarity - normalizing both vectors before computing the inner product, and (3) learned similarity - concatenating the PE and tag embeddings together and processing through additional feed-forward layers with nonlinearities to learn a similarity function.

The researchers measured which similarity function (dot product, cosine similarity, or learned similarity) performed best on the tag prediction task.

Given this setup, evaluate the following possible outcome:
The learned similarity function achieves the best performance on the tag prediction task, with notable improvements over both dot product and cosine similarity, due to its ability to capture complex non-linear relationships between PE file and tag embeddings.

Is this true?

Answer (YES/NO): NO